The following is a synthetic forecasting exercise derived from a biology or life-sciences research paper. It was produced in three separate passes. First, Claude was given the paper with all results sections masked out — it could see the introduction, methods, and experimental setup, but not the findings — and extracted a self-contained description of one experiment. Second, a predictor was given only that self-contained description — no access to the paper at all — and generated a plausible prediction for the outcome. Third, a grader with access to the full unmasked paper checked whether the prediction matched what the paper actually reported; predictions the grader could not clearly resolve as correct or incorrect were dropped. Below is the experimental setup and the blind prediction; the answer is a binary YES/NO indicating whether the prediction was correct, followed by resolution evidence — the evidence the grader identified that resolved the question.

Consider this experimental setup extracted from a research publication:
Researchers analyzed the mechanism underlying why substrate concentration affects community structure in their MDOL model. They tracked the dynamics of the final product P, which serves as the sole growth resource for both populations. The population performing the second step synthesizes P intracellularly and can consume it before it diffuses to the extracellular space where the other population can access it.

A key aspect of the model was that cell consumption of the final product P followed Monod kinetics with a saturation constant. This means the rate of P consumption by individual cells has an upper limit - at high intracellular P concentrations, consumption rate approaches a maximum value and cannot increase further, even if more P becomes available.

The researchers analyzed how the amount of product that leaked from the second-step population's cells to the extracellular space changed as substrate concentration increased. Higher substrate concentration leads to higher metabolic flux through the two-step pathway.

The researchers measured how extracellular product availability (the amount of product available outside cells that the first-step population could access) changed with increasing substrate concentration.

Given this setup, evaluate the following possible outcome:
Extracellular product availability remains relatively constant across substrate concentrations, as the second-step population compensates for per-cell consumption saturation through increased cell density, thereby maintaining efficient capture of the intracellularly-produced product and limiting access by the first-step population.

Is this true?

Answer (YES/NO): NO